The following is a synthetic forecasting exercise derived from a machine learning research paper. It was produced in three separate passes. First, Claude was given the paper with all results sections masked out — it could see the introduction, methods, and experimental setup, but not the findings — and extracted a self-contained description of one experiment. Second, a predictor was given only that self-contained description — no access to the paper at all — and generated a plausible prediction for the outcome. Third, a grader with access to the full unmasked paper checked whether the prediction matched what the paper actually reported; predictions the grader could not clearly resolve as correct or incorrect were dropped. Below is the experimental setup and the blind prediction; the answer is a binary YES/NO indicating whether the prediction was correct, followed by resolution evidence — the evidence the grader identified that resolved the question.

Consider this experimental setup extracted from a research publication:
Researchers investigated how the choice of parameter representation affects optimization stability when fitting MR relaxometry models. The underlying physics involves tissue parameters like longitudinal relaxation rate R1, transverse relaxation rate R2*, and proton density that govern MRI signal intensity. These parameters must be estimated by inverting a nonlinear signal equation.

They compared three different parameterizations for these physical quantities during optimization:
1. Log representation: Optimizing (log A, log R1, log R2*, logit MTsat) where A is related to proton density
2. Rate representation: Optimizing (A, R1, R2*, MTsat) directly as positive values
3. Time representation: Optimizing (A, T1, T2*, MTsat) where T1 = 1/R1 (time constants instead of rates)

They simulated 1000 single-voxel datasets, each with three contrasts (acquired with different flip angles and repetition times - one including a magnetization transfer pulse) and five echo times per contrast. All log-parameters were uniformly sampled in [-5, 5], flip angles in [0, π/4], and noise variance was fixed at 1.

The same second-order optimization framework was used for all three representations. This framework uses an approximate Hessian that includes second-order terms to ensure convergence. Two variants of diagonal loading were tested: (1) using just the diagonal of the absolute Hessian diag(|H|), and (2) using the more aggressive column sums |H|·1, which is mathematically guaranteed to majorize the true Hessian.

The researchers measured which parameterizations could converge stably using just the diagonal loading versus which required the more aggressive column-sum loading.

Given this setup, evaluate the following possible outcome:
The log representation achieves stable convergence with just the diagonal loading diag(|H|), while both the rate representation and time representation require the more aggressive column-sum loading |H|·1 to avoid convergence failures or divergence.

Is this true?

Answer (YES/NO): YES